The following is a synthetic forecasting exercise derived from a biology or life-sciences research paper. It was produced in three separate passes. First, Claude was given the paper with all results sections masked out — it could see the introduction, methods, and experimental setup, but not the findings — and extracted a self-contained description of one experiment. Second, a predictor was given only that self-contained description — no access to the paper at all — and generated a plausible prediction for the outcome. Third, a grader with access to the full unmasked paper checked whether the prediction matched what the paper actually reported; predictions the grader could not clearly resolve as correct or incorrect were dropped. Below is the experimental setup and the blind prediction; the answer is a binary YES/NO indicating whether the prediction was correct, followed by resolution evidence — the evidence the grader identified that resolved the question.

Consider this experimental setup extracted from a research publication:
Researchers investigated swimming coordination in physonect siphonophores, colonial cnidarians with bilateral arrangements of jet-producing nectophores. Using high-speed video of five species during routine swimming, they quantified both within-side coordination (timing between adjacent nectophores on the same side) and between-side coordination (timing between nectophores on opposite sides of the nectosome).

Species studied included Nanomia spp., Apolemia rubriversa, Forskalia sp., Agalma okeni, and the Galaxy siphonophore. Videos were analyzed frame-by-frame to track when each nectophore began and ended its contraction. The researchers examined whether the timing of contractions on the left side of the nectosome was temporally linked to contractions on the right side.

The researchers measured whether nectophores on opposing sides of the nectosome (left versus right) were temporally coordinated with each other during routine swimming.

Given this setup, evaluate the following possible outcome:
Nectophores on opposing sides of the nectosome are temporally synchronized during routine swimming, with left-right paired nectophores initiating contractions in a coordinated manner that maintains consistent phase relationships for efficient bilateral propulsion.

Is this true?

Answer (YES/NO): NO